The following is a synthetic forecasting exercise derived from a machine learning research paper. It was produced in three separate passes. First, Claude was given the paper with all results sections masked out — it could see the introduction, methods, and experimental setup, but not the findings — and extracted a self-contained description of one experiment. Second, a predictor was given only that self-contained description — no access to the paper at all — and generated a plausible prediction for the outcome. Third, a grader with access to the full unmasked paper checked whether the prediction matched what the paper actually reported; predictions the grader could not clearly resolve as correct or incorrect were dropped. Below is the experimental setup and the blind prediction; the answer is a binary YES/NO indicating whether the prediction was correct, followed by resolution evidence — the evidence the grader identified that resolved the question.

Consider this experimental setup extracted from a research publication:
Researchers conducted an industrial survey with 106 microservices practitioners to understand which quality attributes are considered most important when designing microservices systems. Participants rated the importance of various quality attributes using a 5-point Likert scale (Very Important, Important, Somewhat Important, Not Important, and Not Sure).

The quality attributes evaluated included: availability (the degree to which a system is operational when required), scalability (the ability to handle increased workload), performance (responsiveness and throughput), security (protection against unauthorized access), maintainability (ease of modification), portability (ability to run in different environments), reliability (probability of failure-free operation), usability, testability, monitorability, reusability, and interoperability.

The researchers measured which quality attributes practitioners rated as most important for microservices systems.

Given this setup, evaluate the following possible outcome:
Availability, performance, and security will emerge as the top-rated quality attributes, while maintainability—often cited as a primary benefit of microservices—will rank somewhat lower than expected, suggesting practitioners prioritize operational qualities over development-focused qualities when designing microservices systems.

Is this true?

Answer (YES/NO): NO